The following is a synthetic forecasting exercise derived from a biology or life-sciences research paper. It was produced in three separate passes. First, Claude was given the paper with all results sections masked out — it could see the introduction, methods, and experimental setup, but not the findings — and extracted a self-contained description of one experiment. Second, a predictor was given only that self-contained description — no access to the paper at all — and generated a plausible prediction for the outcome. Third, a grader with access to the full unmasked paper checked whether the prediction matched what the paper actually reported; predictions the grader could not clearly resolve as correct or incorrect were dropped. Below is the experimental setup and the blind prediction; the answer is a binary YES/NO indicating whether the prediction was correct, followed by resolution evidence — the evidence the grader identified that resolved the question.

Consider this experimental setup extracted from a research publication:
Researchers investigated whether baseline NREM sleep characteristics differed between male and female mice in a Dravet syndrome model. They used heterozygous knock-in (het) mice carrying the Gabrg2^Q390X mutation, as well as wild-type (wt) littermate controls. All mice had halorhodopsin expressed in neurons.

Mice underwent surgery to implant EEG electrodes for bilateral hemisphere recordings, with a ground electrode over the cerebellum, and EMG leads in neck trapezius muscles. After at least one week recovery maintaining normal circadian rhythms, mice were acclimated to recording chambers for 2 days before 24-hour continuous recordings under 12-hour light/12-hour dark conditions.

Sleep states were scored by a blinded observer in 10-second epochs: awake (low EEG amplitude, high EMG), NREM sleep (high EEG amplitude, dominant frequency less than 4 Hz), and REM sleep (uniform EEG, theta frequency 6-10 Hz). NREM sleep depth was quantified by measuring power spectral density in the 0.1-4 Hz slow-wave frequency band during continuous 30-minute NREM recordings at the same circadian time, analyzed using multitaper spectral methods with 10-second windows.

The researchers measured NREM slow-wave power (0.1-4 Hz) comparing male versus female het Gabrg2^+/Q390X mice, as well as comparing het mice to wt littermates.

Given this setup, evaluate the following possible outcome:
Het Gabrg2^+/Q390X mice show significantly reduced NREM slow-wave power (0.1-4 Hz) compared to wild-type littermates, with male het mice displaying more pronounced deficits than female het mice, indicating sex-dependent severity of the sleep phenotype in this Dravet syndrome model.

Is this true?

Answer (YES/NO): NO